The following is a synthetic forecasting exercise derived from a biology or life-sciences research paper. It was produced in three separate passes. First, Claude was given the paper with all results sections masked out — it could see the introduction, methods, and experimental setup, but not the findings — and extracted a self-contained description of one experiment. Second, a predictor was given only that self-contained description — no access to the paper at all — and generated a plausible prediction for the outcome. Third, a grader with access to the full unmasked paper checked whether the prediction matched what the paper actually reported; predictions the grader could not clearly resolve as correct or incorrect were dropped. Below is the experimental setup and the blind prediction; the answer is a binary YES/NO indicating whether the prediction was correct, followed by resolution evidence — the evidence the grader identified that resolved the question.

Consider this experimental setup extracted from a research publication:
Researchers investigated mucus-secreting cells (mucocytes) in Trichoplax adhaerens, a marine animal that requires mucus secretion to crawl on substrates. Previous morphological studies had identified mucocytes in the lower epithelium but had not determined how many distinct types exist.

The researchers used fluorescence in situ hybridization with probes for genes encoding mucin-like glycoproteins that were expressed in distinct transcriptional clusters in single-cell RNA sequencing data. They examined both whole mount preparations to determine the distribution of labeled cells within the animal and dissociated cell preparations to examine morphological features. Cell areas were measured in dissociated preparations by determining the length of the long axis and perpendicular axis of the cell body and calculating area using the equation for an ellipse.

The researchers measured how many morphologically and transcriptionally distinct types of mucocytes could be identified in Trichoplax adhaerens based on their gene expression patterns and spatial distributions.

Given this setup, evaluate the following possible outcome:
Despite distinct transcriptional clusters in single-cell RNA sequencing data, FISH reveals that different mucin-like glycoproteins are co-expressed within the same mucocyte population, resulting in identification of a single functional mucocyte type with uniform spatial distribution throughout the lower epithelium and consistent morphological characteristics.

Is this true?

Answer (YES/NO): NO